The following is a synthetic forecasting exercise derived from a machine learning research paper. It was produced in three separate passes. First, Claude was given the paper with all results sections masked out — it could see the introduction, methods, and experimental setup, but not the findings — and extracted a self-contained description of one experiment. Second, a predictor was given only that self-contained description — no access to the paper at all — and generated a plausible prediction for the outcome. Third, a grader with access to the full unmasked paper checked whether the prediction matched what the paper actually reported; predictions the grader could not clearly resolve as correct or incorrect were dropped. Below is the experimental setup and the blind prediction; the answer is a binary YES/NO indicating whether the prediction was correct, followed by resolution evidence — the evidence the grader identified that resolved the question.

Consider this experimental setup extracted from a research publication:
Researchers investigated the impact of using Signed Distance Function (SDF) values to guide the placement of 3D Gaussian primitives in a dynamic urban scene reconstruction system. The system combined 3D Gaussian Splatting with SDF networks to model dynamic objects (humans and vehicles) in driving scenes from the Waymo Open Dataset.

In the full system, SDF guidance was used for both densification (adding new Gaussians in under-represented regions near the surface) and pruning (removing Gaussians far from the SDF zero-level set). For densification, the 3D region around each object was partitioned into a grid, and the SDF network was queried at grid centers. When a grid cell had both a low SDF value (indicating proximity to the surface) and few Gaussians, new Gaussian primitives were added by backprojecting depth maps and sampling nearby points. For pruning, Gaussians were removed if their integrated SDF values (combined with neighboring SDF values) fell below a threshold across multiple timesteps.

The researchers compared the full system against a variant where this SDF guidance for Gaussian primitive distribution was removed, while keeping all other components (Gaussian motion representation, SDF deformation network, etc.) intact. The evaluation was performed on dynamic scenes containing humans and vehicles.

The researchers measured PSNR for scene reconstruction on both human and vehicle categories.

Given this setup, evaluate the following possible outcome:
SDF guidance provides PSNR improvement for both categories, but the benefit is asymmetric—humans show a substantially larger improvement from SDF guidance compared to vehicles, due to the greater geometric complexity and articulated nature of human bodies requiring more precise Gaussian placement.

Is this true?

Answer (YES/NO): NO